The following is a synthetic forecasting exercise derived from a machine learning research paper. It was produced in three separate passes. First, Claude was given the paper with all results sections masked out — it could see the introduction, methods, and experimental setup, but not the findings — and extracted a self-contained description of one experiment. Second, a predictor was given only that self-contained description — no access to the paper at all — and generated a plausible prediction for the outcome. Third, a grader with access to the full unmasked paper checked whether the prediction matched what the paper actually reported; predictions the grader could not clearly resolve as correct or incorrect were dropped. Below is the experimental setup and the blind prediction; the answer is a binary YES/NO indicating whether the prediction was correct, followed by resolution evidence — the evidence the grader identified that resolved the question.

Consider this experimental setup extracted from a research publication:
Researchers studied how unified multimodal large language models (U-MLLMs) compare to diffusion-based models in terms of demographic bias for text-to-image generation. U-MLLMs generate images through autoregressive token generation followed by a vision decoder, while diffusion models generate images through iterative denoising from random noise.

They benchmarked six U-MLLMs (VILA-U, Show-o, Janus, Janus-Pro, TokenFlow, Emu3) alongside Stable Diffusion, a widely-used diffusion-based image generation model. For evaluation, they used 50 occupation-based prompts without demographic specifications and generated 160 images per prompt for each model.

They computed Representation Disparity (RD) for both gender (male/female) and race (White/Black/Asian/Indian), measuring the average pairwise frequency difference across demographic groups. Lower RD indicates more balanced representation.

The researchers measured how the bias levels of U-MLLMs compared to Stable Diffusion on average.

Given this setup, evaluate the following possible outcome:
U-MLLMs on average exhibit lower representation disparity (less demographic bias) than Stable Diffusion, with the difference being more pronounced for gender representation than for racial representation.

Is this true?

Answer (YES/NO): NO